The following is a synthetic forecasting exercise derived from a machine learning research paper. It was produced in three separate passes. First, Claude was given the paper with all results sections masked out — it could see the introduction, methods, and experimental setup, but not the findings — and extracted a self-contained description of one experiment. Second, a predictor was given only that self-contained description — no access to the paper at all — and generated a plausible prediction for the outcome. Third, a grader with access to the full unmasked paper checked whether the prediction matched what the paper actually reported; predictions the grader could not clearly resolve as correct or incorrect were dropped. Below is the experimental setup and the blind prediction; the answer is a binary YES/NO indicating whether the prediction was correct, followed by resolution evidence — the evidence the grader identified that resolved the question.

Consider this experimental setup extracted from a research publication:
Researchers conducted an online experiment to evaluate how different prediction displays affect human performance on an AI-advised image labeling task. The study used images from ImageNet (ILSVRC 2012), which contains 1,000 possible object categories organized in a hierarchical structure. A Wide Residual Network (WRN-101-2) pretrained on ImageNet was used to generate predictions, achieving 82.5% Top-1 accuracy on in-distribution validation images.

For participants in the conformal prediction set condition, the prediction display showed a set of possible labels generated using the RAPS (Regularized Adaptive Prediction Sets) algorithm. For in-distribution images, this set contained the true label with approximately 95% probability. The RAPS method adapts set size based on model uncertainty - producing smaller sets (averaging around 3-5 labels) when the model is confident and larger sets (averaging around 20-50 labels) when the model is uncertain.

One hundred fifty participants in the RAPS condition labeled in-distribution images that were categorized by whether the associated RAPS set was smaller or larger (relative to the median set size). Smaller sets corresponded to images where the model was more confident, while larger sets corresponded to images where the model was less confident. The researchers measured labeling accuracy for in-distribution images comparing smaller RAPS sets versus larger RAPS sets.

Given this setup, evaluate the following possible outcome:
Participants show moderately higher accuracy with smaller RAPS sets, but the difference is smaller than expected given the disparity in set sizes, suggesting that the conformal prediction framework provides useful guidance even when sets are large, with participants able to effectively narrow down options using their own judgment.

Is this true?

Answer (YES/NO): NO